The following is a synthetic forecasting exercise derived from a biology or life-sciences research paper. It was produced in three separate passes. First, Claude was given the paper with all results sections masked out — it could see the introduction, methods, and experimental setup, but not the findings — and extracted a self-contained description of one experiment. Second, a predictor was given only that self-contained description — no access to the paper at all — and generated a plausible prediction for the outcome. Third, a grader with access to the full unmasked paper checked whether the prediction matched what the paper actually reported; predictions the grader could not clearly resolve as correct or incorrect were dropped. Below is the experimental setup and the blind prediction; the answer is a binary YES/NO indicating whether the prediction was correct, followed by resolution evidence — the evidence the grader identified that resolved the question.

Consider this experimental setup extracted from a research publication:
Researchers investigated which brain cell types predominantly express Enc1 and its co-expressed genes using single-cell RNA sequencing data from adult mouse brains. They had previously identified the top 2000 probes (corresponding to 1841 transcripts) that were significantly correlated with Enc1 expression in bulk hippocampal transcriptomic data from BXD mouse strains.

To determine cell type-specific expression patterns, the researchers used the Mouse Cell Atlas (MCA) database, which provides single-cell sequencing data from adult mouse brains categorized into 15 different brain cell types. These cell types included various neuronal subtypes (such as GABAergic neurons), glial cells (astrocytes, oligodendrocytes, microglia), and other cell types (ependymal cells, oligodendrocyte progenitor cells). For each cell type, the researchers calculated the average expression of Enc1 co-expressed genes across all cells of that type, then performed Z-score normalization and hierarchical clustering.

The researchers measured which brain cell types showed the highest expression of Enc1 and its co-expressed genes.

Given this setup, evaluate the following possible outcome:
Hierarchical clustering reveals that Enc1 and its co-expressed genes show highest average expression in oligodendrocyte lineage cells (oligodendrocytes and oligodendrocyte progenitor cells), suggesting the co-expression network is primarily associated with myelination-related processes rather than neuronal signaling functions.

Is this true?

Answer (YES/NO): NO